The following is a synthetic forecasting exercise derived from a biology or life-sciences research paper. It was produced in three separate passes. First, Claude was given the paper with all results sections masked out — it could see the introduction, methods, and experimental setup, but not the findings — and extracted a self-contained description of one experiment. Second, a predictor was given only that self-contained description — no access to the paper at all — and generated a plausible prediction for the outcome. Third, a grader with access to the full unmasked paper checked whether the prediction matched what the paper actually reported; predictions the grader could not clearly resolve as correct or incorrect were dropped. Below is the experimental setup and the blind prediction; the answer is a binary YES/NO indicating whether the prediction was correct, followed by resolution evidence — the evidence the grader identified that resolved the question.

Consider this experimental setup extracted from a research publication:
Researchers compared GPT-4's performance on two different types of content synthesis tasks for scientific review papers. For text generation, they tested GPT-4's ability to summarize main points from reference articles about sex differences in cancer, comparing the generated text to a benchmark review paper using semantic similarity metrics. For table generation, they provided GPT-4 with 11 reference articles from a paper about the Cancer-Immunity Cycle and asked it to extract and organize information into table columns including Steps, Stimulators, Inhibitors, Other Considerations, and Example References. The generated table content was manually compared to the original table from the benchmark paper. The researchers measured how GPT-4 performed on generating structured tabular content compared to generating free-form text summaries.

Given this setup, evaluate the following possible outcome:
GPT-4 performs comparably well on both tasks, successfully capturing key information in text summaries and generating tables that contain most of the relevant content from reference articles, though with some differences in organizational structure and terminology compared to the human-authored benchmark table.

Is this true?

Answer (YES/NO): NO